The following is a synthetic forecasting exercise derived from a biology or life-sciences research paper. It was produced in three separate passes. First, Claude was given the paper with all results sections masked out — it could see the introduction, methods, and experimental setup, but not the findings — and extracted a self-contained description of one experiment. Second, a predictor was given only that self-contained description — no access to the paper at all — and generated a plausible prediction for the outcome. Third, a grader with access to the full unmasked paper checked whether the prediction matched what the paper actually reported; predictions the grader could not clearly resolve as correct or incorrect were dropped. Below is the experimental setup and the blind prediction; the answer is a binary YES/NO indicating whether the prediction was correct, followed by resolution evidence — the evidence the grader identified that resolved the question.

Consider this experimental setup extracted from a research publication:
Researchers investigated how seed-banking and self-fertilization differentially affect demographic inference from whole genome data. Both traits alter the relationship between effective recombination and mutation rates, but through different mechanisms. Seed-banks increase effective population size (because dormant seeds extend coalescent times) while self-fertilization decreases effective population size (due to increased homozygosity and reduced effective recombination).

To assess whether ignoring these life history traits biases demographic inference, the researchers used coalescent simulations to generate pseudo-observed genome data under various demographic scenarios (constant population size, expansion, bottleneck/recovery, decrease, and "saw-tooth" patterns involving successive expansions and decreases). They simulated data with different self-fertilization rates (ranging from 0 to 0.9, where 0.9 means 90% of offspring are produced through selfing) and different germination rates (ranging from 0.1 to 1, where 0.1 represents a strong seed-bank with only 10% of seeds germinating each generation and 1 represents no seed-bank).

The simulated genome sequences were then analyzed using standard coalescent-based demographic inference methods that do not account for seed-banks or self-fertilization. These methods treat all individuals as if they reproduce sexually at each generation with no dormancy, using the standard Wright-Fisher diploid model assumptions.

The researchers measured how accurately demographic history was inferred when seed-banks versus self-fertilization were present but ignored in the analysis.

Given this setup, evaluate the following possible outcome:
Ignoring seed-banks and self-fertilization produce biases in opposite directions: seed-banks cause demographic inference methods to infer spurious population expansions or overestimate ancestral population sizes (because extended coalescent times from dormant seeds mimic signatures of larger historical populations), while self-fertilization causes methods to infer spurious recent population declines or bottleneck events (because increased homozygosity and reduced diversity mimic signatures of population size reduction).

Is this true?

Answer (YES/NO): NO